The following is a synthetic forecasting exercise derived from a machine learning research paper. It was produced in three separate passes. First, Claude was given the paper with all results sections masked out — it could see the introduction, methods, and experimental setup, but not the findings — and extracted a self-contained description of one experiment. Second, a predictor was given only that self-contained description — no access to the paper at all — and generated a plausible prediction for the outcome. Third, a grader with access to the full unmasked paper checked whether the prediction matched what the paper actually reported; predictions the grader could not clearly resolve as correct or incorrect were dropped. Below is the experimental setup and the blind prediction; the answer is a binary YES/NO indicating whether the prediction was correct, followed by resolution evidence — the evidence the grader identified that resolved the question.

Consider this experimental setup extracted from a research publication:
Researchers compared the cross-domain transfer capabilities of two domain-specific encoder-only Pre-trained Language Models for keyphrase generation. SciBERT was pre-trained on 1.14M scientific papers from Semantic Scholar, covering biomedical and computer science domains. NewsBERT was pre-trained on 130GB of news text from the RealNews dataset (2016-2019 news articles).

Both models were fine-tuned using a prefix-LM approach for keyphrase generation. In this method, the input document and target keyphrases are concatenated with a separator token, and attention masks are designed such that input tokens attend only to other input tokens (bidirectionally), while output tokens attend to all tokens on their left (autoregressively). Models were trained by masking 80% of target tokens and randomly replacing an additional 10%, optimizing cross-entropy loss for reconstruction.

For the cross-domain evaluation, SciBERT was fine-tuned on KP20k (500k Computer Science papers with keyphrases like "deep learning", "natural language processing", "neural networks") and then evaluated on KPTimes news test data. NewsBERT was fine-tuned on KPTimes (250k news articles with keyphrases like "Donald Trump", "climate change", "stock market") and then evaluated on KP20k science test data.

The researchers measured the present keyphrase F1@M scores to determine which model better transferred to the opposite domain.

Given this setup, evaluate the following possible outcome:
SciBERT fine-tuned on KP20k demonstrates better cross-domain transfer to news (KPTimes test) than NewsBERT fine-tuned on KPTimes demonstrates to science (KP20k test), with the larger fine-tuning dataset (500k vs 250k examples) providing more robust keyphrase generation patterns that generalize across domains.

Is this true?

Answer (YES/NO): YES